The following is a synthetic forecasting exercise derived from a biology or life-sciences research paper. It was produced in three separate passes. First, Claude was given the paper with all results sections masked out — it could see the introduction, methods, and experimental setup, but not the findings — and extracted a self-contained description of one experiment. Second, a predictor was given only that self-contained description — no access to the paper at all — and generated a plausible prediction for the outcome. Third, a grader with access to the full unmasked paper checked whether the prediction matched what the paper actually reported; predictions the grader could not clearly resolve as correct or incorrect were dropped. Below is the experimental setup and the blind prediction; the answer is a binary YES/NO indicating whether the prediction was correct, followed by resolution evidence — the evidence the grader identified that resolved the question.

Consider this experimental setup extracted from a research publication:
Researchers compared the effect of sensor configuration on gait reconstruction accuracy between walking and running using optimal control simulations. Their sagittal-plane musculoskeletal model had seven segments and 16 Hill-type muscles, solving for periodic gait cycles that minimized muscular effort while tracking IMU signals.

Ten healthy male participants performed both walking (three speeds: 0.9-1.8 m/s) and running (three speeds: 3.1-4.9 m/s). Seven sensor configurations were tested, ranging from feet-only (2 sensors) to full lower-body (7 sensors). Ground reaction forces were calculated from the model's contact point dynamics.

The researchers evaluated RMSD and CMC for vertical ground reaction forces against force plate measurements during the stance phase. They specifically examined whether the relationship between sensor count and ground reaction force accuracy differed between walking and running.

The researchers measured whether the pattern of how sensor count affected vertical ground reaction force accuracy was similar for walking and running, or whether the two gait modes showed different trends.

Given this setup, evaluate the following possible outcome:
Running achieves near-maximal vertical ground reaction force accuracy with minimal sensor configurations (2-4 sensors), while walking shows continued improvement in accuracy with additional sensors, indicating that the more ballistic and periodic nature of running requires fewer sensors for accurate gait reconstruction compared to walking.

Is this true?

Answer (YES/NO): NO